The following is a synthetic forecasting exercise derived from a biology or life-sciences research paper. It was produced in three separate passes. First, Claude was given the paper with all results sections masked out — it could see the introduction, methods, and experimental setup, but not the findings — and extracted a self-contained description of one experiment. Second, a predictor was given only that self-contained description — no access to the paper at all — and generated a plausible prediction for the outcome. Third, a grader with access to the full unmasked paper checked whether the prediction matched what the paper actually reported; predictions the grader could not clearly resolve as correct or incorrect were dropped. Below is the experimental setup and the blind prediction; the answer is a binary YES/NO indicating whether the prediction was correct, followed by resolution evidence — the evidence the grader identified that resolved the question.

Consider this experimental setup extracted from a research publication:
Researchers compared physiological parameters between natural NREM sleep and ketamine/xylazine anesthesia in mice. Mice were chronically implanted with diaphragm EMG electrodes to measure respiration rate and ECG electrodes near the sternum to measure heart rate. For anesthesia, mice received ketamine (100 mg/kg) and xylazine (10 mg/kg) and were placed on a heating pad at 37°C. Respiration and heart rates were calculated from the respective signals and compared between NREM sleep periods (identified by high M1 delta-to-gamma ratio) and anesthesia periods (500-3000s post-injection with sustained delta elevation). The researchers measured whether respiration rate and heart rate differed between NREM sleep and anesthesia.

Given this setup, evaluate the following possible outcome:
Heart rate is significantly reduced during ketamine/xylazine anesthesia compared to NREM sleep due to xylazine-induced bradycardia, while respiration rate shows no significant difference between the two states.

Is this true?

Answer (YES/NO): NO